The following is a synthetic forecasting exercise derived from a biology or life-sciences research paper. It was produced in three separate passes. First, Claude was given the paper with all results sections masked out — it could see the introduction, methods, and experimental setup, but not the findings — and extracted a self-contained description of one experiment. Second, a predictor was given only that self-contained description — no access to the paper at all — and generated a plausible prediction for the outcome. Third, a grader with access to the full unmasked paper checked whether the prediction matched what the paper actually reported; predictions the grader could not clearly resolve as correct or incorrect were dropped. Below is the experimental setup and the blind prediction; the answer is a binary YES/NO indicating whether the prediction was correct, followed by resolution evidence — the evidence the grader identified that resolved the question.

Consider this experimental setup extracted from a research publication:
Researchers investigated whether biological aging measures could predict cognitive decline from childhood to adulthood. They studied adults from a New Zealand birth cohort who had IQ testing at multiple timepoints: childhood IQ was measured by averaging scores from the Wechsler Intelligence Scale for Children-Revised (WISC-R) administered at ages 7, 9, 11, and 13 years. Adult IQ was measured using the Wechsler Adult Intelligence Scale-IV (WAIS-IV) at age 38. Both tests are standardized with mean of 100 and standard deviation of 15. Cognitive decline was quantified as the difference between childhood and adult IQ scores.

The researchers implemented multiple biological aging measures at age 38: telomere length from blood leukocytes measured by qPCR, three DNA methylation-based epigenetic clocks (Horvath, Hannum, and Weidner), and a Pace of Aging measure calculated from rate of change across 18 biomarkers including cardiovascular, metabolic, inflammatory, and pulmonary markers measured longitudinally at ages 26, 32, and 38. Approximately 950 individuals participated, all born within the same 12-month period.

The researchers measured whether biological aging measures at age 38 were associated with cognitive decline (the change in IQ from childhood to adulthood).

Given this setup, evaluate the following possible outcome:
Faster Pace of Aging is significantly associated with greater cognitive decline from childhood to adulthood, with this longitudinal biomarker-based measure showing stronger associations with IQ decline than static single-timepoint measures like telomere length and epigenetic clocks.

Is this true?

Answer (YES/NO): YES